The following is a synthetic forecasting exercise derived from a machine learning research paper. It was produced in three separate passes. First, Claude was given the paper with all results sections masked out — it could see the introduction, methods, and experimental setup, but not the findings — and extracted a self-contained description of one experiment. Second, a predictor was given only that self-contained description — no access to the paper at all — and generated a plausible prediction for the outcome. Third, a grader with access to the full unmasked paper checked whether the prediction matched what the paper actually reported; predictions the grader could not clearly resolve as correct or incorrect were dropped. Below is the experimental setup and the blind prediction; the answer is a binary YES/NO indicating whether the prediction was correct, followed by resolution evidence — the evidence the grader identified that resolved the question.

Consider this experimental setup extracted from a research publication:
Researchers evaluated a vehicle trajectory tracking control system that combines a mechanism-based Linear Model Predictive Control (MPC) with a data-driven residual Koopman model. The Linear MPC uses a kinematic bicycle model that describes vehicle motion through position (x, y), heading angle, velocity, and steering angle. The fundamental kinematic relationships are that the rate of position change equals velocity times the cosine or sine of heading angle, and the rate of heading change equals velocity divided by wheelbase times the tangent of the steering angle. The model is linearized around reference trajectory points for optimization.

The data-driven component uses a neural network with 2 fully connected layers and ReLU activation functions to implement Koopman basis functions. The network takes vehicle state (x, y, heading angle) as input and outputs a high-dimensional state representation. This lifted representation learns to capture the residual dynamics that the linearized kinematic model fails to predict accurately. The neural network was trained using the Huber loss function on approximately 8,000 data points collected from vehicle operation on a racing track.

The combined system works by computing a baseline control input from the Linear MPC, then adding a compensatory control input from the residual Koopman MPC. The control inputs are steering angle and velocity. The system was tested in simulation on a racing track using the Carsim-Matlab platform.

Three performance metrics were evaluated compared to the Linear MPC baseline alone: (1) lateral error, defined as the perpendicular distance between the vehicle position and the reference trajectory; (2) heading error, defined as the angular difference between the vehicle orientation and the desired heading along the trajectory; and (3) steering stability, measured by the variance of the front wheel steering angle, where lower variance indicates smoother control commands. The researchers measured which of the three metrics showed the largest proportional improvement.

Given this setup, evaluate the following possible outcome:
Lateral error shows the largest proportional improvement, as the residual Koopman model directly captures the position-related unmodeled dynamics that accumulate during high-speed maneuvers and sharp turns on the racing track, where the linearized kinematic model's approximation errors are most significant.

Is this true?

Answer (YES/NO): NO